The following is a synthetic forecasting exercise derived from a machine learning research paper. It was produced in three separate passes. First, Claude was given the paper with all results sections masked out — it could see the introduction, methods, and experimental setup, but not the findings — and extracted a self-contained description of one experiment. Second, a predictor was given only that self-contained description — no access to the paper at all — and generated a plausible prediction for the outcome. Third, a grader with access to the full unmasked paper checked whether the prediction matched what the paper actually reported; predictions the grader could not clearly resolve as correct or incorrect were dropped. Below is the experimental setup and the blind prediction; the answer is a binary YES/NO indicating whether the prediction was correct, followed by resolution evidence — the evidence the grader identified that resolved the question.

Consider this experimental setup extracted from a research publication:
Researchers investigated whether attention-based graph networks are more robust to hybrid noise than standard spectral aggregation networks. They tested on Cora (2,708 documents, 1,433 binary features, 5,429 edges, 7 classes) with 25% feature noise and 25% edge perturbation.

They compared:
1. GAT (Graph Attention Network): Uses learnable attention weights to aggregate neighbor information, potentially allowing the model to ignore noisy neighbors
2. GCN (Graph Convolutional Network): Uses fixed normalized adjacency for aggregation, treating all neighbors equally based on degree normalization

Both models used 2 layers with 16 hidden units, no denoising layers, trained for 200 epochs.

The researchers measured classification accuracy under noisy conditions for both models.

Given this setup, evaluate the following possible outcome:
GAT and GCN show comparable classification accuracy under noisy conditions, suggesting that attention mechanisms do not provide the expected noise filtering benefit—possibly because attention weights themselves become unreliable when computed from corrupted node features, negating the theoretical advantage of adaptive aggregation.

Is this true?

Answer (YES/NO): YES